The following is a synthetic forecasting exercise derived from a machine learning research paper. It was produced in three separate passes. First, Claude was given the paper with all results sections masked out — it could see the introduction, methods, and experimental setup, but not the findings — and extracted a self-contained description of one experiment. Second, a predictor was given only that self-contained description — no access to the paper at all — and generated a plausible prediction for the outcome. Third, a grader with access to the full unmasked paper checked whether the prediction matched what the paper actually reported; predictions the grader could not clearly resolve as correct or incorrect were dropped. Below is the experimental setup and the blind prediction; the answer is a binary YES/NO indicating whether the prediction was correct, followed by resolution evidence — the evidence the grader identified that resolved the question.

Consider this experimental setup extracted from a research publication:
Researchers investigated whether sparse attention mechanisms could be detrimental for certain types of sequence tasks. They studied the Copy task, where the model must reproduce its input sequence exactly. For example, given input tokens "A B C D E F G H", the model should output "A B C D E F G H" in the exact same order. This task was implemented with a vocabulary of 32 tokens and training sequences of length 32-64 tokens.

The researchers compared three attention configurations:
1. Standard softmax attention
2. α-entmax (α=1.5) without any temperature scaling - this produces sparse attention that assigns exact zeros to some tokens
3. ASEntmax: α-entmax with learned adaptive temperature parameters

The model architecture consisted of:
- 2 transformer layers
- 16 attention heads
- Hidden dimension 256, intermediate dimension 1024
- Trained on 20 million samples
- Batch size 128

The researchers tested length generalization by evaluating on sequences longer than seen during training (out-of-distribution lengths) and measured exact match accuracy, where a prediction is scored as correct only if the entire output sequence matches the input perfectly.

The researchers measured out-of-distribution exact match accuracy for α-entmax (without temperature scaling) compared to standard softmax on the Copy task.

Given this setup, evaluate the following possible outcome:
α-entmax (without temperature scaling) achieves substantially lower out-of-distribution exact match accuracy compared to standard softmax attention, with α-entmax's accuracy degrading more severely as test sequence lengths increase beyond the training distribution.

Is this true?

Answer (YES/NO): YES